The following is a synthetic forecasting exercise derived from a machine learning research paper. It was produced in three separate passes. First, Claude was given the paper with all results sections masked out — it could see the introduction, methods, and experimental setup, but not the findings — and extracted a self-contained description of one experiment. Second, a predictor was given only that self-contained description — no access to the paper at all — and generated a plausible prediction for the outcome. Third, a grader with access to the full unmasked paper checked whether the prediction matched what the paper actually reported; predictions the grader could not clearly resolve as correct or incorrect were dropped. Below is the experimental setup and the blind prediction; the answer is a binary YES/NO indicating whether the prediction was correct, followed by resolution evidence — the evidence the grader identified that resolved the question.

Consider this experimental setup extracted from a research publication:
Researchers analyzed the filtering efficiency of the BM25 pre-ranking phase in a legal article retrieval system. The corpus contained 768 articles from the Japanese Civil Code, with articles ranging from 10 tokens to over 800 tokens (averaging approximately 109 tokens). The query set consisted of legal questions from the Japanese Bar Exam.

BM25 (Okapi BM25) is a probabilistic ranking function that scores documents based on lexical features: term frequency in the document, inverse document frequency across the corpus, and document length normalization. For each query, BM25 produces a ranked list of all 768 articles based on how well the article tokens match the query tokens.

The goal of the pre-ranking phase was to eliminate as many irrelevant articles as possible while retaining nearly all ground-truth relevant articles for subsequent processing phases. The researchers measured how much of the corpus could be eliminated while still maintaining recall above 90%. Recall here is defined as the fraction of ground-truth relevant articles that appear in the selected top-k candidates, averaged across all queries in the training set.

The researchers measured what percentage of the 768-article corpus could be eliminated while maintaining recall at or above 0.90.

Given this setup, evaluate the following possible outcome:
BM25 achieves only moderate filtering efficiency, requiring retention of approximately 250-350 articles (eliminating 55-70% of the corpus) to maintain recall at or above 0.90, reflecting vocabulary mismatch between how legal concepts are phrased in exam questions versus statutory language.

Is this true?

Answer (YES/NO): YES